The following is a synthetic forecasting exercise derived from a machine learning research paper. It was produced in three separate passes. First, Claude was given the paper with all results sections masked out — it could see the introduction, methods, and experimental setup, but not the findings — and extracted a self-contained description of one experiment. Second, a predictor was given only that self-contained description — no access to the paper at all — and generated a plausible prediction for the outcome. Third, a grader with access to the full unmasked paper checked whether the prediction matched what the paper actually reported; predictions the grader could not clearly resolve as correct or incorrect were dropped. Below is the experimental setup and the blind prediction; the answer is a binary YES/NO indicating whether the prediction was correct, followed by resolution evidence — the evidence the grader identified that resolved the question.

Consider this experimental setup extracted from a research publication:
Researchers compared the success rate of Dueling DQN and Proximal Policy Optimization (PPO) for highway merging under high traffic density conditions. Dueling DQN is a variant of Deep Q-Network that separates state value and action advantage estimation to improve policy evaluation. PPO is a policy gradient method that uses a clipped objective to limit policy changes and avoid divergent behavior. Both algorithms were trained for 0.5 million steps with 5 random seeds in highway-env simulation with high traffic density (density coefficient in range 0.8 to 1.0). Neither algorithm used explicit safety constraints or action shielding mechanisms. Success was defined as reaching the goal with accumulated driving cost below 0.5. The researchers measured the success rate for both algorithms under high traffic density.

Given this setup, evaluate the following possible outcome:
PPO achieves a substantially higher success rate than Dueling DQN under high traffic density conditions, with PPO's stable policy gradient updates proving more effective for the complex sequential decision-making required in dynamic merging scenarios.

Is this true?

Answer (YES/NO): YES